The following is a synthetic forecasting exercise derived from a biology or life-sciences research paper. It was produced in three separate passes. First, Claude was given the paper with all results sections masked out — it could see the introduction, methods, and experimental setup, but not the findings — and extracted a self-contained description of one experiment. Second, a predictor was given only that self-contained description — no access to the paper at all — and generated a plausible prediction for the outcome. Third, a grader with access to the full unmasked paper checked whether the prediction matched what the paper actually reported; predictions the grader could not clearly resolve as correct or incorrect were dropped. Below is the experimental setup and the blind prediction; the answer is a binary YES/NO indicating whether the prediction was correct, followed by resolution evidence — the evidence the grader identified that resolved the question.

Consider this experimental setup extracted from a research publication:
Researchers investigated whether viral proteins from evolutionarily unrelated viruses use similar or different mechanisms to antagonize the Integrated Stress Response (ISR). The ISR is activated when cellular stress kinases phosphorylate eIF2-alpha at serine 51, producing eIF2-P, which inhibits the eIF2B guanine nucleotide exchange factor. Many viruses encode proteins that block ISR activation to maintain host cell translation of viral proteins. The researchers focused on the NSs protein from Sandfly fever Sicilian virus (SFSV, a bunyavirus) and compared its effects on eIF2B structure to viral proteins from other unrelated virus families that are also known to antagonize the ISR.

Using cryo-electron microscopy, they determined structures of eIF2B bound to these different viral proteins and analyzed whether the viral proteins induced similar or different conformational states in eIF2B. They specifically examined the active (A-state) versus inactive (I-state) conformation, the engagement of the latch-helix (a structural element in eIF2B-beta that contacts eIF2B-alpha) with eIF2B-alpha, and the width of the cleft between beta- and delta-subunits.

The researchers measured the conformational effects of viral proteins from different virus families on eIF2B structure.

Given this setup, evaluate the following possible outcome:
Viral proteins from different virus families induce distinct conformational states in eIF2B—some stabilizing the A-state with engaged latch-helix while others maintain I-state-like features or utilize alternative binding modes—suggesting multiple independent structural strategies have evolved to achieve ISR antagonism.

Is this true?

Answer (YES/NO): NO